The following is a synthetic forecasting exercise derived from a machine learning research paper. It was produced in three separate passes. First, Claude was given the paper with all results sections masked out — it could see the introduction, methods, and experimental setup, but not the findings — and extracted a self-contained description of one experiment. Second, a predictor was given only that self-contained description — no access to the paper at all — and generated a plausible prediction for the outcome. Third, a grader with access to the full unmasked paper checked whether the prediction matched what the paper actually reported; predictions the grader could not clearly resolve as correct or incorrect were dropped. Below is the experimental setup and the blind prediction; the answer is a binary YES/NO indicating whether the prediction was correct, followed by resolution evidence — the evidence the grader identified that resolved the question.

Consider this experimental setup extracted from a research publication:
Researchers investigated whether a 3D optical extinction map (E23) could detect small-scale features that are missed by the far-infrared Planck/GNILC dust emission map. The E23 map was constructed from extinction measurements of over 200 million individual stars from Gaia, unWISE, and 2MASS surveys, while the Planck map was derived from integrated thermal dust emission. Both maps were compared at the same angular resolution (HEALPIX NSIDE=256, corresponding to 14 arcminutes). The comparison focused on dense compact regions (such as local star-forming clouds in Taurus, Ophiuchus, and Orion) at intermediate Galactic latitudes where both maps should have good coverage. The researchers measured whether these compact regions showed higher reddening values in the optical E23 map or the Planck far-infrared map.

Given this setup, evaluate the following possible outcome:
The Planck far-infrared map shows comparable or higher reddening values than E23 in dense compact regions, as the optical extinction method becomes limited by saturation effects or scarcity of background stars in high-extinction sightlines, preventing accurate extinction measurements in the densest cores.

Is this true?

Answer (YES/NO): NO